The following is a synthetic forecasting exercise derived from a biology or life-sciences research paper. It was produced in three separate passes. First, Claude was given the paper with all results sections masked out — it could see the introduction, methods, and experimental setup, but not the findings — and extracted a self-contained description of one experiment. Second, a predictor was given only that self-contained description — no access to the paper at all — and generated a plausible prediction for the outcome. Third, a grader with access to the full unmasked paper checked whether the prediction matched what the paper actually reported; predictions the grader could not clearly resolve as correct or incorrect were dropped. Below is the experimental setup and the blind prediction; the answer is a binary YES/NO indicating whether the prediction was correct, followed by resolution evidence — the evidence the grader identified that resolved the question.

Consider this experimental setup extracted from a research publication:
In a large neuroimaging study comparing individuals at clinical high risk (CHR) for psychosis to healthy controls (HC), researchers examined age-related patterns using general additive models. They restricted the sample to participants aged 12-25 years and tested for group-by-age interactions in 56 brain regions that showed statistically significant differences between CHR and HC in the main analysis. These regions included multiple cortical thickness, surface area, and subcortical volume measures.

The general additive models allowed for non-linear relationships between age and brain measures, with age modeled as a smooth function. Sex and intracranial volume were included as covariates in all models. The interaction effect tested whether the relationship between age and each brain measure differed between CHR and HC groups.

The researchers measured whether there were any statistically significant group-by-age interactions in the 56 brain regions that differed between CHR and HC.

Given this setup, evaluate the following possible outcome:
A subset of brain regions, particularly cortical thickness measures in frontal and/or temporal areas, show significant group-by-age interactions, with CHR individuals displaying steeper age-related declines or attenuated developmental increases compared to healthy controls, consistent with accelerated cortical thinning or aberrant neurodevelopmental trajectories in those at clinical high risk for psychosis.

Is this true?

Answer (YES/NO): NO